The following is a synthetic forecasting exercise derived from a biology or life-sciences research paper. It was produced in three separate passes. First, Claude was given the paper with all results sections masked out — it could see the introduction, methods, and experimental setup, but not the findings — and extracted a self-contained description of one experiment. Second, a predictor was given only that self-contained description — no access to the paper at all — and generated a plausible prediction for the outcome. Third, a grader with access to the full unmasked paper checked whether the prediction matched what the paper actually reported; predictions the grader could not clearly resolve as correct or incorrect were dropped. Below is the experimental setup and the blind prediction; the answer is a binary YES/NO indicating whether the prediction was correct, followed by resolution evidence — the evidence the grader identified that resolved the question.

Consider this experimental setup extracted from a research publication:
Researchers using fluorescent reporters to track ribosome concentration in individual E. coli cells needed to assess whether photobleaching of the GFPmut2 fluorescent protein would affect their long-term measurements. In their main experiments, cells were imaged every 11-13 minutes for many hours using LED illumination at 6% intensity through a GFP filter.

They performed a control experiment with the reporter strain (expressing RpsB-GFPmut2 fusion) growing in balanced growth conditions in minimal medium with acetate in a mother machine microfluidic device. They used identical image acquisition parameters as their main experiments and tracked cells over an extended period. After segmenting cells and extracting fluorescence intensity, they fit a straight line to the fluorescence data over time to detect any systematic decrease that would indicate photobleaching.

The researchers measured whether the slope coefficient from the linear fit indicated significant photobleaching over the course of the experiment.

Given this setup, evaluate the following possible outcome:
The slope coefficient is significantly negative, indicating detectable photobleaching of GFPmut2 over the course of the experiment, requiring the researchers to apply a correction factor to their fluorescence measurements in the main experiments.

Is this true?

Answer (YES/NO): NO